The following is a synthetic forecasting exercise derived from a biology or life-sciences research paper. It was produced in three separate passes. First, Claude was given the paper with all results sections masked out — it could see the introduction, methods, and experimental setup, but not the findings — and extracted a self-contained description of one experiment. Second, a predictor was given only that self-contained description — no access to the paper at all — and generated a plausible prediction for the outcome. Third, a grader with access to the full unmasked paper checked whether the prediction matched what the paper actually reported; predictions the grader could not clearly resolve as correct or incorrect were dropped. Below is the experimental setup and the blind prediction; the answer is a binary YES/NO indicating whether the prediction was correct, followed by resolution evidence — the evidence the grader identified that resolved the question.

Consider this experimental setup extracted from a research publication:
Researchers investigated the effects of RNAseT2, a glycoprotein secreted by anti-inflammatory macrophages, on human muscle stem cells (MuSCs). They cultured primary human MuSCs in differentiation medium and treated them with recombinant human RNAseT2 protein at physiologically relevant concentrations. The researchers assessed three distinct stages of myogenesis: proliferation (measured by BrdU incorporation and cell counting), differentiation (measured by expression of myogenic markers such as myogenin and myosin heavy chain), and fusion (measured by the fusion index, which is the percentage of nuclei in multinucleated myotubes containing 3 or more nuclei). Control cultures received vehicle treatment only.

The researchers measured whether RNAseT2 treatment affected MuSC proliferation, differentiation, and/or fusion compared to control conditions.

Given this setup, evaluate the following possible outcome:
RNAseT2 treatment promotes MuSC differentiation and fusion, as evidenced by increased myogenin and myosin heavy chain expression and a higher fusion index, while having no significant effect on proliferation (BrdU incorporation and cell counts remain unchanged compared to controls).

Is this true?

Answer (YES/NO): NO